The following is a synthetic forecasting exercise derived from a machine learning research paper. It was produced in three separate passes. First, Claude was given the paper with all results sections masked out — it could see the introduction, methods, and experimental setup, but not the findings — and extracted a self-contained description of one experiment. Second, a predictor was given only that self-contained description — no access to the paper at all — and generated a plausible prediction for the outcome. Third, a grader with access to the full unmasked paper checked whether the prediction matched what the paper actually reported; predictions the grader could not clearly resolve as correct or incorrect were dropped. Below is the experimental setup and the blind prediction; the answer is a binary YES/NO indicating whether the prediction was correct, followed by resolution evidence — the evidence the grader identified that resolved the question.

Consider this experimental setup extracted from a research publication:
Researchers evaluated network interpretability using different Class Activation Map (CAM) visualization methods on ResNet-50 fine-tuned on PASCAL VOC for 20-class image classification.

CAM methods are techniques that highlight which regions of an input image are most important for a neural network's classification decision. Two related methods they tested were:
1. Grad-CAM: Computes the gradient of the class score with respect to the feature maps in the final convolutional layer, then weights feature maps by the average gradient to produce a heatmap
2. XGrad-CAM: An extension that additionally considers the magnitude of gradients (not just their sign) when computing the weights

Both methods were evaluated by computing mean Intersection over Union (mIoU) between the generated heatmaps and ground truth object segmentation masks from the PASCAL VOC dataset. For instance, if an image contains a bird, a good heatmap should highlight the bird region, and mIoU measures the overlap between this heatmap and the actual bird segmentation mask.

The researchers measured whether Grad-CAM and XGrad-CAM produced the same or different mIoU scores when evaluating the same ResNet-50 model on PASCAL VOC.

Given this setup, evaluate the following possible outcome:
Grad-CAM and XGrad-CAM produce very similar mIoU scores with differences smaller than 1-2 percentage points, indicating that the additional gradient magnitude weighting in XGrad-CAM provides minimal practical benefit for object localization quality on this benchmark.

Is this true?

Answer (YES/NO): YES